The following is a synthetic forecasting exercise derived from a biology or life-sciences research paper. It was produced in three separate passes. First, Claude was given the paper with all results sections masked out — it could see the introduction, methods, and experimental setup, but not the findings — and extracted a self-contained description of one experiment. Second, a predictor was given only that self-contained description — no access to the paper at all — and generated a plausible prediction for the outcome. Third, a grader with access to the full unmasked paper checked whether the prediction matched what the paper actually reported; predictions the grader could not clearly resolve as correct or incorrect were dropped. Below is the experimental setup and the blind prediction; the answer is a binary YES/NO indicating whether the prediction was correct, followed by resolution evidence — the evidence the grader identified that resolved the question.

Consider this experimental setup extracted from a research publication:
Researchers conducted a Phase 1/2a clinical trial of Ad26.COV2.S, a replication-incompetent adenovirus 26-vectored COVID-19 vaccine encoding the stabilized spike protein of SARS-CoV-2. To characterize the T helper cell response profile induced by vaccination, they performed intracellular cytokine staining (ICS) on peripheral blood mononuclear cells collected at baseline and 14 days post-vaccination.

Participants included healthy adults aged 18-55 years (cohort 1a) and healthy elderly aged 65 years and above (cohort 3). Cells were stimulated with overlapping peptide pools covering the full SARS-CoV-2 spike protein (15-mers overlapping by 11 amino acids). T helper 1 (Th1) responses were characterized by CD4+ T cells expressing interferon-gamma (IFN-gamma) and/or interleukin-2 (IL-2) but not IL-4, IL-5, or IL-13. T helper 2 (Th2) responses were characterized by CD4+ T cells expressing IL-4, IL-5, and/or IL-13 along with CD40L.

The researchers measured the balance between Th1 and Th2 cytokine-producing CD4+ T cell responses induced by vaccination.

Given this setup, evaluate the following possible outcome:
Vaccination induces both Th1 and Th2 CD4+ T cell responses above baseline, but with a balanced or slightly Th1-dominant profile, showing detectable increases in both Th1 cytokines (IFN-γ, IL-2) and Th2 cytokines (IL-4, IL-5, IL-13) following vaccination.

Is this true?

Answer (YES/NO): NO